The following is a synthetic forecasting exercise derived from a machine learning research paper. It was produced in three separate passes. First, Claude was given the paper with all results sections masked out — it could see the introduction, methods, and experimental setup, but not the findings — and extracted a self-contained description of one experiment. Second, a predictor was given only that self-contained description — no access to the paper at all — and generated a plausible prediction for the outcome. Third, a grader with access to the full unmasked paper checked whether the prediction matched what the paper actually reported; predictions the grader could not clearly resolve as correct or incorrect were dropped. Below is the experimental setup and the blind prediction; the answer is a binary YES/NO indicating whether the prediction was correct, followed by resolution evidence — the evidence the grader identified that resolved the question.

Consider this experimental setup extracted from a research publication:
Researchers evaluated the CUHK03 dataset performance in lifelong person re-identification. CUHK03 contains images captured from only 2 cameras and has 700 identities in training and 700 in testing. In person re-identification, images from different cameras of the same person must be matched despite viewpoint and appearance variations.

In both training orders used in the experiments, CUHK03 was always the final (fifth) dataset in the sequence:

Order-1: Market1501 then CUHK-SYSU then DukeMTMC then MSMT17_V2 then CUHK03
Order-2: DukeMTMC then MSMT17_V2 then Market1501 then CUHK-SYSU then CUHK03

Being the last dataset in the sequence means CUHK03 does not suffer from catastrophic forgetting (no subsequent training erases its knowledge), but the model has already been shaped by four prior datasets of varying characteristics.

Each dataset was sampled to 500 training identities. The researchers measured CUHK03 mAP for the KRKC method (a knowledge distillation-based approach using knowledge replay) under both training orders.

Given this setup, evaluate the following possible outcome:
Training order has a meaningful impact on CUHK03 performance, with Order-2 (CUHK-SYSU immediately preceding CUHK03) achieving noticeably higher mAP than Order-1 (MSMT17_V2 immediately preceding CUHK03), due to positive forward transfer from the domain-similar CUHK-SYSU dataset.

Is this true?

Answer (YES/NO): NO